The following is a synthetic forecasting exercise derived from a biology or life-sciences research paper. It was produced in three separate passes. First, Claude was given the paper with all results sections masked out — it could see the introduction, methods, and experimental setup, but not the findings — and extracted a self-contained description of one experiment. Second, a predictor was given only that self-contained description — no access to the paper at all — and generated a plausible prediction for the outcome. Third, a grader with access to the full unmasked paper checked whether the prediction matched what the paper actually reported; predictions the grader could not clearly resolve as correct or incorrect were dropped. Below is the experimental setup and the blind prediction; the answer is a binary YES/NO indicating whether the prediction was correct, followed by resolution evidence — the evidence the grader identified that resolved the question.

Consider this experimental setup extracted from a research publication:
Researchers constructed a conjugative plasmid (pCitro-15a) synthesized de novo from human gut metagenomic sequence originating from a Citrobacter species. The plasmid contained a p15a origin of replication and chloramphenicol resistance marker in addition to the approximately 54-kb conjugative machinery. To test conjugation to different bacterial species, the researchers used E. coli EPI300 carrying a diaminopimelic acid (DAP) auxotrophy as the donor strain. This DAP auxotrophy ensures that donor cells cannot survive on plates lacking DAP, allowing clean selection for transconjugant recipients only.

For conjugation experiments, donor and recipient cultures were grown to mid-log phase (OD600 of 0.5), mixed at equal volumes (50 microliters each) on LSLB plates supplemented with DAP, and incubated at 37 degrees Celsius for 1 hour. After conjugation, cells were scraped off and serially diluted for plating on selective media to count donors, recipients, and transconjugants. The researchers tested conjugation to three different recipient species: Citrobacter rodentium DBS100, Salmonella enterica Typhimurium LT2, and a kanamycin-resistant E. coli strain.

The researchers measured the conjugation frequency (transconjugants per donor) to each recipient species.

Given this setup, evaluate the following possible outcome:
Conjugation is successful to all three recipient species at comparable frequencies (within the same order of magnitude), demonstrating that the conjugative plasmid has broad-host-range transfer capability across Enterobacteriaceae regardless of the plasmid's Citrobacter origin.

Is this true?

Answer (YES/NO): NO